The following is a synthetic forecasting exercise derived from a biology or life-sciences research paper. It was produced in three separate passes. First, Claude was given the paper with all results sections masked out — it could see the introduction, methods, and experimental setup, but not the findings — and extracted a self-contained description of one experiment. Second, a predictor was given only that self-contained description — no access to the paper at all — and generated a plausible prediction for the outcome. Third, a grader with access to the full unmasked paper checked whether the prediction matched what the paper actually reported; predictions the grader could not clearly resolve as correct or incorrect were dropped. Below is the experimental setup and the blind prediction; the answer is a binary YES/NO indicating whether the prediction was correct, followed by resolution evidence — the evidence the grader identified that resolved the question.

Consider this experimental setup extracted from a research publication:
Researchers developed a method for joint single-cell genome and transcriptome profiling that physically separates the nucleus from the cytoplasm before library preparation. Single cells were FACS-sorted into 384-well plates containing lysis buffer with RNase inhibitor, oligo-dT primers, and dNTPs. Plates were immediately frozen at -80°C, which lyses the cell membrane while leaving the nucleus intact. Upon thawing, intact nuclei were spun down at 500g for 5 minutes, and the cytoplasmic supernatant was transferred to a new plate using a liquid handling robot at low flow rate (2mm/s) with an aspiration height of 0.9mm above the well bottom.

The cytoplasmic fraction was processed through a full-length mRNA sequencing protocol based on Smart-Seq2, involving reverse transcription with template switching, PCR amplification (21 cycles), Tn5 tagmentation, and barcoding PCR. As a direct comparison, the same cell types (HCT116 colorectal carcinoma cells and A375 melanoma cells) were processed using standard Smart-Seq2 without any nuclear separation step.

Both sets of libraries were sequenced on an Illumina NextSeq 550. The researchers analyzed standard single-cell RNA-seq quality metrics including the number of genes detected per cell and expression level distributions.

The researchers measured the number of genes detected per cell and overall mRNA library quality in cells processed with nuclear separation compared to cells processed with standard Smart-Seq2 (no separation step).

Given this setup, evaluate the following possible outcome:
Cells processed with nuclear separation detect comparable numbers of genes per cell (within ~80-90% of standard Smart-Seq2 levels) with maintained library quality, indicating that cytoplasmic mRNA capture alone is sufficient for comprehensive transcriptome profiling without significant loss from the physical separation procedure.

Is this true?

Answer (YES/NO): YES